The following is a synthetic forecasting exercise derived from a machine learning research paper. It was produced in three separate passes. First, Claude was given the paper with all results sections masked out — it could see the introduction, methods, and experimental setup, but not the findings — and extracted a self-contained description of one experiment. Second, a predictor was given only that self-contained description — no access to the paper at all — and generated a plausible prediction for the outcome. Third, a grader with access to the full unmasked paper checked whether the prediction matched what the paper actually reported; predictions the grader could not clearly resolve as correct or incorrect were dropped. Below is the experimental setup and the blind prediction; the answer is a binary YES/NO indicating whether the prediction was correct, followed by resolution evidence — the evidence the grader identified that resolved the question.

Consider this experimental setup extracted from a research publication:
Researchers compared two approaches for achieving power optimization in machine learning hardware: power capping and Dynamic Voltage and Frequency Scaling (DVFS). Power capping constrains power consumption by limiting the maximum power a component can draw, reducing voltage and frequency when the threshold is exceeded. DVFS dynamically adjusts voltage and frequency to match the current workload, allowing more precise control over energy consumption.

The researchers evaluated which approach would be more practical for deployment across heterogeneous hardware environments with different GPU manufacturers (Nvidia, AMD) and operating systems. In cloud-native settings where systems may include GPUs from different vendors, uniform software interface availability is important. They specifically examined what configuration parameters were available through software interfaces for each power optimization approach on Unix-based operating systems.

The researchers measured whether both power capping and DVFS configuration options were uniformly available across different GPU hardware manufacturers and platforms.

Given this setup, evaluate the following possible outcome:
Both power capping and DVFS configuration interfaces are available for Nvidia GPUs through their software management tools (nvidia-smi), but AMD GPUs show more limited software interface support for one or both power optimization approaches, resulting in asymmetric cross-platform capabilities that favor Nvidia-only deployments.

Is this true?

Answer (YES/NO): NO